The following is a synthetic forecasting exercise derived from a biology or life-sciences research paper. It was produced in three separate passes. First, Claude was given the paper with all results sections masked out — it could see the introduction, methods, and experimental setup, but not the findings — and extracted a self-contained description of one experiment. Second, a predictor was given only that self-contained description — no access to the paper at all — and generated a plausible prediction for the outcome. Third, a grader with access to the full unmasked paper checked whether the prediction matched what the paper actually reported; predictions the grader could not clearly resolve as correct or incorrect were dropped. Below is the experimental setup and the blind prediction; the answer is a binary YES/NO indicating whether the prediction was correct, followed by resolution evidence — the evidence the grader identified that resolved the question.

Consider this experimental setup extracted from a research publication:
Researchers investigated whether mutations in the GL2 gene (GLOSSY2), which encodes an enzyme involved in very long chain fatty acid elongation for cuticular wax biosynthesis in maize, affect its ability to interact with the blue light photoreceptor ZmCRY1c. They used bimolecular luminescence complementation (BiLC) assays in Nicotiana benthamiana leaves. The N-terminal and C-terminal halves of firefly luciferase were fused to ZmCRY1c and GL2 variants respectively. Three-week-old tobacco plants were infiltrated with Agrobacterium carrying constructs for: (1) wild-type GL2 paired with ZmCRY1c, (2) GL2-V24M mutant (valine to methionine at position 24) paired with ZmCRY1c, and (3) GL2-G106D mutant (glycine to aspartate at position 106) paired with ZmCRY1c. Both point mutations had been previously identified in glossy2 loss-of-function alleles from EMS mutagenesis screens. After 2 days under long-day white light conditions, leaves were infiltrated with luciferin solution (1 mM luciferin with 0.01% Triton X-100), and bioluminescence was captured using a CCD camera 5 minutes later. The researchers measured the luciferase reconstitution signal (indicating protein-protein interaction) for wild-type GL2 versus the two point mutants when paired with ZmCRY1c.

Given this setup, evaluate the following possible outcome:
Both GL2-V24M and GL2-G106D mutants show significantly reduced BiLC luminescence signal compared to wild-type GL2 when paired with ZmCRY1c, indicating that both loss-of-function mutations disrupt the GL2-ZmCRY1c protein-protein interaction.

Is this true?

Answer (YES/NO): NO